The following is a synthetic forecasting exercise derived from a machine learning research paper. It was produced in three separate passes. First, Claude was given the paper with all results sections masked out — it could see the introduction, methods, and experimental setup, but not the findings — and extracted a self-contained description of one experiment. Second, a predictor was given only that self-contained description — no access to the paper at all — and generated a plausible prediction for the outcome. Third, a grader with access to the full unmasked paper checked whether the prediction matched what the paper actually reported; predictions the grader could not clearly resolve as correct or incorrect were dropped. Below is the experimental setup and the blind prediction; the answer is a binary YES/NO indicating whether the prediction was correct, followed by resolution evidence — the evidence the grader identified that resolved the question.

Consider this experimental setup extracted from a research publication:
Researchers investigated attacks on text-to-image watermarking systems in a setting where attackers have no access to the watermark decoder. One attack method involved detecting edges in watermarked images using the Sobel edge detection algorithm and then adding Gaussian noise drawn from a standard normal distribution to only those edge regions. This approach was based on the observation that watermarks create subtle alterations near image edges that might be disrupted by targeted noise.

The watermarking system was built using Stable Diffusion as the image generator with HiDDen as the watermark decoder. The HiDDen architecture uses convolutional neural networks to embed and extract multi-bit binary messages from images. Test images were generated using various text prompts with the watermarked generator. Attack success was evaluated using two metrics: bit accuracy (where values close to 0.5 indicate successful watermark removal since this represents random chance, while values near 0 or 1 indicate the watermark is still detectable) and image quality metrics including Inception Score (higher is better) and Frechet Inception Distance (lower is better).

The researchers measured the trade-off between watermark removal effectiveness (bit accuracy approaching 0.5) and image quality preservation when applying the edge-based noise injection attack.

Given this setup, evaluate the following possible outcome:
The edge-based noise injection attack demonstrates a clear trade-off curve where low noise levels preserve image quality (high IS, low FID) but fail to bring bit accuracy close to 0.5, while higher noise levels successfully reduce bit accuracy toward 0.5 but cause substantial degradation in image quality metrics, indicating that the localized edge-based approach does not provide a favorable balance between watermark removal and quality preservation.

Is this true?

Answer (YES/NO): NO